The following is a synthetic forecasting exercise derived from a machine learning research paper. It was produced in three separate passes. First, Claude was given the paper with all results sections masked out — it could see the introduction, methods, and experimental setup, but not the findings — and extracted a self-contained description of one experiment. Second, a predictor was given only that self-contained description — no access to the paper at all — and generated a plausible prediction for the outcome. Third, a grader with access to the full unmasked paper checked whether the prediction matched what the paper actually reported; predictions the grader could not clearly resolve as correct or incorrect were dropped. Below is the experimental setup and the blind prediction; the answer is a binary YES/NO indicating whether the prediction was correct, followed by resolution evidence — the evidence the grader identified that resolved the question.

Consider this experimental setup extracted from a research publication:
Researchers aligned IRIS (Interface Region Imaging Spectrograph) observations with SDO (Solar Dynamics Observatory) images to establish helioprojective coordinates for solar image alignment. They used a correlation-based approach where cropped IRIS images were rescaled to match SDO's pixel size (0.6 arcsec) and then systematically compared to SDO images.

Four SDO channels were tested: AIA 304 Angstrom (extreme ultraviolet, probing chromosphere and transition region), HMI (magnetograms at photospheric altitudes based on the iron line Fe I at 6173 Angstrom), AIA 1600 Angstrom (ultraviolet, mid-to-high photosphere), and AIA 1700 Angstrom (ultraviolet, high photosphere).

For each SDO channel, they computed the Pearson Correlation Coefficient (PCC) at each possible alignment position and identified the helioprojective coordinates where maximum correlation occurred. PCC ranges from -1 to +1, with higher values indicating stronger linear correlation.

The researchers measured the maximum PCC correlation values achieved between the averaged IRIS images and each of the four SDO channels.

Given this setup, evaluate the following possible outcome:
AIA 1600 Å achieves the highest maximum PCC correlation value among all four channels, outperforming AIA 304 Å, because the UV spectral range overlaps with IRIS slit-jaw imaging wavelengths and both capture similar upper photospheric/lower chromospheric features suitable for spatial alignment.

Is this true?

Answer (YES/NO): YES